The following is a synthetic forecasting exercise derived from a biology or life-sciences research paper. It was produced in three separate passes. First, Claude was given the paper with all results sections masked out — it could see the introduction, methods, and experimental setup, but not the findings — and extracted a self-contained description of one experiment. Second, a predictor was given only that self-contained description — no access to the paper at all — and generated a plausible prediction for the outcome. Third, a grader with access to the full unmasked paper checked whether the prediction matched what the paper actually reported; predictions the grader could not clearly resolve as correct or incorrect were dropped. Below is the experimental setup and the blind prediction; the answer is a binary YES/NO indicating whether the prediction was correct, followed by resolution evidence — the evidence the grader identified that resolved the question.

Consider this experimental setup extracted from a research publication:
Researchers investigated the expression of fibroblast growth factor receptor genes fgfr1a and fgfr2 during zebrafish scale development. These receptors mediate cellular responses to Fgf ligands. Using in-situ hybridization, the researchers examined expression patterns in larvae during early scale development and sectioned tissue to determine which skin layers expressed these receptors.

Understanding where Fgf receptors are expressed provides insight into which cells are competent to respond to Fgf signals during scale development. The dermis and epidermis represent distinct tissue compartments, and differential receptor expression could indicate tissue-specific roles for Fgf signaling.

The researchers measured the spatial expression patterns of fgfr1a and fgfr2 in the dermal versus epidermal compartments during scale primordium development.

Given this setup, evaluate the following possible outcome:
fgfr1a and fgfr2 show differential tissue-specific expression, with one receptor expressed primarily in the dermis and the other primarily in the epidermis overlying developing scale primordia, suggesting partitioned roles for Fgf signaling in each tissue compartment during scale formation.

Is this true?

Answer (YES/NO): YES